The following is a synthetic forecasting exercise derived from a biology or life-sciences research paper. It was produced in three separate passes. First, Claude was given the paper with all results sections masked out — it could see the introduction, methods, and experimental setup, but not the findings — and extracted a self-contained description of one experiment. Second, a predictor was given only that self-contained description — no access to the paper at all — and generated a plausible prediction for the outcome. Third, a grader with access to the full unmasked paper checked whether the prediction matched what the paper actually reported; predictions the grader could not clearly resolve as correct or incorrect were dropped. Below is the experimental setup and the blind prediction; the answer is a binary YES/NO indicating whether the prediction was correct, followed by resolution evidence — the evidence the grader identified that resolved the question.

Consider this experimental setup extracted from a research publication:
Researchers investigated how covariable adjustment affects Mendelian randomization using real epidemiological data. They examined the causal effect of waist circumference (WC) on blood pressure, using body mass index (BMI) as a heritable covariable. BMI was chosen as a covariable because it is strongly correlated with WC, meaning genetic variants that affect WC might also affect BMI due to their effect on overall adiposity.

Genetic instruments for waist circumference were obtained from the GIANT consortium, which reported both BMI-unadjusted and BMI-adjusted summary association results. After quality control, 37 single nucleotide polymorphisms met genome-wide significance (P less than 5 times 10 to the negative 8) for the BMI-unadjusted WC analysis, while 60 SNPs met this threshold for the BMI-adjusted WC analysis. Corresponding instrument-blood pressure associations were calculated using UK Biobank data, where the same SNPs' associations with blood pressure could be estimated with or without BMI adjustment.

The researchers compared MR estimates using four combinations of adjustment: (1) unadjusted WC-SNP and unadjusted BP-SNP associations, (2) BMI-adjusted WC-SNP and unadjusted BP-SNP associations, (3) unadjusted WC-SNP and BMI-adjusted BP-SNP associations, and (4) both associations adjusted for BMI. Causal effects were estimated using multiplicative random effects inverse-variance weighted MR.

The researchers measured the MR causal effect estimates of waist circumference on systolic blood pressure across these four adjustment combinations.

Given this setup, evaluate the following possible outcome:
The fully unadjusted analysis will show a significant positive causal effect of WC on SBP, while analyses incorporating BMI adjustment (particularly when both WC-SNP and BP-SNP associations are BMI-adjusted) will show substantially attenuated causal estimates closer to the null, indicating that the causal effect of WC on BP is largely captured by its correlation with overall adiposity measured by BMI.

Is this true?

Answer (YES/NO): NO